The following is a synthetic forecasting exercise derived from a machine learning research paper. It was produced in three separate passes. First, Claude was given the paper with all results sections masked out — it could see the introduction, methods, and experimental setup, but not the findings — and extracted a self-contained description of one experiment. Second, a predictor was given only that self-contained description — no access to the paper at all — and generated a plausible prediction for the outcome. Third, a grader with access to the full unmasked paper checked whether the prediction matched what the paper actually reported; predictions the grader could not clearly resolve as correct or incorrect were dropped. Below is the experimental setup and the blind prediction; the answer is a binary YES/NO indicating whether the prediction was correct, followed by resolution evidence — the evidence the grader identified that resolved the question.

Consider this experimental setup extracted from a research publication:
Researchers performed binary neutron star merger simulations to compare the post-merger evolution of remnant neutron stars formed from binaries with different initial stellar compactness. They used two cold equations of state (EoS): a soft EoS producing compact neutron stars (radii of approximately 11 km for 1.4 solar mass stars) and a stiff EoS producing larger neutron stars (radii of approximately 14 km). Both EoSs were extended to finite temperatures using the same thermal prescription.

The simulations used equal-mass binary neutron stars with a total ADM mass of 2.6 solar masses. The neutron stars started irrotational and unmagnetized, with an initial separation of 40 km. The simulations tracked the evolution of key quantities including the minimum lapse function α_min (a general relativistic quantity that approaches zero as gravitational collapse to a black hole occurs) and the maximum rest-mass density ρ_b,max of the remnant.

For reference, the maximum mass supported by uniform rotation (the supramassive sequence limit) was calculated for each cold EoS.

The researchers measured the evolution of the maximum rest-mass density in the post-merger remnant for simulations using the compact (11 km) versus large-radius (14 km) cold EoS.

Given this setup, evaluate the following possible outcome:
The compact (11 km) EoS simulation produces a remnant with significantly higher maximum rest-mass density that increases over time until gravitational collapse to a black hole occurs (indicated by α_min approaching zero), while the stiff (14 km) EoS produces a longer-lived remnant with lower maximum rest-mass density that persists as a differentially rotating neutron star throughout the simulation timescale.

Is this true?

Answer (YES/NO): NO